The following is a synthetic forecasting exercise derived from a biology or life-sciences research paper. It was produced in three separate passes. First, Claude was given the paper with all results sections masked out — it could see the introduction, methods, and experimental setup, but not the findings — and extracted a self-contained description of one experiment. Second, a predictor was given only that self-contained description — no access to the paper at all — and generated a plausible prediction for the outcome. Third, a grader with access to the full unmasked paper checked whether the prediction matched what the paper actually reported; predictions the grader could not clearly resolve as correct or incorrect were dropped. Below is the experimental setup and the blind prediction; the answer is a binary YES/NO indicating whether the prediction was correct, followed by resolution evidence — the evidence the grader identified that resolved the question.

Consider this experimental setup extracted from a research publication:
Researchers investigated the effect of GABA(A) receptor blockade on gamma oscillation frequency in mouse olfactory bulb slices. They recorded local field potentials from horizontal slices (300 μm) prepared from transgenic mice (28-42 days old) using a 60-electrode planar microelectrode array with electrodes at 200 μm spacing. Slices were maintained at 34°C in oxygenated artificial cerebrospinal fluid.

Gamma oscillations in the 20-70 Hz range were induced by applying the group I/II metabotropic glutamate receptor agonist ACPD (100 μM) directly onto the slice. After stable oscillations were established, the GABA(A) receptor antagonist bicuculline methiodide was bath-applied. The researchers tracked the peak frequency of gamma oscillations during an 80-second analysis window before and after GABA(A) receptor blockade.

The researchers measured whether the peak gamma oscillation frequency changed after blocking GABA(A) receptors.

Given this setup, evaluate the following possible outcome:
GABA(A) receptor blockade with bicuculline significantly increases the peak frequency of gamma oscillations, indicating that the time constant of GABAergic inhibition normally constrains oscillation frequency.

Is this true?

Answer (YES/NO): NO